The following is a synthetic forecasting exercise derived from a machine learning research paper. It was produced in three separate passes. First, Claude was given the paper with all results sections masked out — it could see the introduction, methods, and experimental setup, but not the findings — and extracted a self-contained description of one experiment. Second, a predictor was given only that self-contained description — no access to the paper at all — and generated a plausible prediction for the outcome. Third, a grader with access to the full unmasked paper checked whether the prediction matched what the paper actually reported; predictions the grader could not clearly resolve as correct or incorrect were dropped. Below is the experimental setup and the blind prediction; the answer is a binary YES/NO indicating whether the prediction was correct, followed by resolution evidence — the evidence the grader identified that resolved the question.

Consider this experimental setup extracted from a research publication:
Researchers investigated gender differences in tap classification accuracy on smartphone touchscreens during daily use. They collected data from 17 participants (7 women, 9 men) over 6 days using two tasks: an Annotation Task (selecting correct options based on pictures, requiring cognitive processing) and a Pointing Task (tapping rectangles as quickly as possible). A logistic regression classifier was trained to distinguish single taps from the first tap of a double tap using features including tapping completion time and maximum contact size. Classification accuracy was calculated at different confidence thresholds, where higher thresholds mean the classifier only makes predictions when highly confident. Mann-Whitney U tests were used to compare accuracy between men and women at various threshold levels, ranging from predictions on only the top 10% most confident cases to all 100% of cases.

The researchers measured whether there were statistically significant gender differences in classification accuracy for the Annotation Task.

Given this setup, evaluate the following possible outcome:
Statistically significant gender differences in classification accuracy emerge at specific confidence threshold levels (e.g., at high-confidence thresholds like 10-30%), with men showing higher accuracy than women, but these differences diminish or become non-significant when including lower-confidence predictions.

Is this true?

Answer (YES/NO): NO